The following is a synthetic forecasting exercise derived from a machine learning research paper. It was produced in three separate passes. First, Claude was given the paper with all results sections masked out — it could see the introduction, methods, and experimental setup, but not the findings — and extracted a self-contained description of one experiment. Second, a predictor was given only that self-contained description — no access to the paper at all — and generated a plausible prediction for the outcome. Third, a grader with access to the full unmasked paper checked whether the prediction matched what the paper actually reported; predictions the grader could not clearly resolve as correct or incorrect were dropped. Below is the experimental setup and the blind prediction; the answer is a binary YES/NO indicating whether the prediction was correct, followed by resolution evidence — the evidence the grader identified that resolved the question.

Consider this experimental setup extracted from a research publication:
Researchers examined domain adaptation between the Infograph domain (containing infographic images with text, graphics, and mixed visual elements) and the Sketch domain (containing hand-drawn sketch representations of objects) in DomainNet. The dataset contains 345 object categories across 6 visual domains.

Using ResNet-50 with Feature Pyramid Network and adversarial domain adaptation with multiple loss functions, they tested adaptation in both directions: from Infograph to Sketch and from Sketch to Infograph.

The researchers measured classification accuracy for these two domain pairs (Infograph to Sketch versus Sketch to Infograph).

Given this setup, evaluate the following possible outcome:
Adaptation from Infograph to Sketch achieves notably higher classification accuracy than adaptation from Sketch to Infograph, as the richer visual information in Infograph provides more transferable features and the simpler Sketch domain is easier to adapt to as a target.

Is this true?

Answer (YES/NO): NO